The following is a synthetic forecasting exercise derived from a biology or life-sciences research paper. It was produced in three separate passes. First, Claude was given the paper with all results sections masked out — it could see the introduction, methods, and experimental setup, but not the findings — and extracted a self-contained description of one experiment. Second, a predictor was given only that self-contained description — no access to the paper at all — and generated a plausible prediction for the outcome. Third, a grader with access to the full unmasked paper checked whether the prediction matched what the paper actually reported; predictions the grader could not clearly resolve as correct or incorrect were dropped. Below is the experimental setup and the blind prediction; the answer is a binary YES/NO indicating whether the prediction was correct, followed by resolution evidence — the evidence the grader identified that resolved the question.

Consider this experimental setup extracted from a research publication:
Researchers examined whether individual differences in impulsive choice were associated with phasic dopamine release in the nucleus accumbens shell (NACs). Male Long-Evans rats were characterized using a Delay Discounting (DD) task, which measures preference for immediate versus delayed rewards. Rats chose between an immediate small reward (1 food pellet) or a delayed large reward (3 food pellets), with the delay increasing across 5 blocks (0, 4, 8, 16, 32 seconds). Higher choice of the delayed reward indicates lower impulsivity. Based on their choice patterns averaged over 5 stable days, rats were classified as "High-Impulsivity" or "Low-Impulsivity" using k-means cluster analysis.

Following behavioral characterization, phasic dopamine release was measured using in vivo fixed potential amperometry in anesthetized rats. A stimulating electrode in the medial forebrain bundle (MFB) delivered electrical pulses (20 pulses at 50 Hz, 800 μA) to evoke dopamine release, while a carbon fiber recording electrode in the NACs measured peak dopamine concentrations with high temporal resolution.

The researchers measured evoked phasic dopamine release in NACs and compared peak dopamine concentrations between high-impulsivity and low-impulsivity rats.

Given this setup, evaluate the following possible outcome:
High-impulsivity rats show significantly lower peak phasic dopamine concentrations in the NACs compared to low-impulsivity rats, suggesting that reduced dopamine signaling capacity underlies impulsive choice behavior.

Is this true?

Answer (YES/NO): NO